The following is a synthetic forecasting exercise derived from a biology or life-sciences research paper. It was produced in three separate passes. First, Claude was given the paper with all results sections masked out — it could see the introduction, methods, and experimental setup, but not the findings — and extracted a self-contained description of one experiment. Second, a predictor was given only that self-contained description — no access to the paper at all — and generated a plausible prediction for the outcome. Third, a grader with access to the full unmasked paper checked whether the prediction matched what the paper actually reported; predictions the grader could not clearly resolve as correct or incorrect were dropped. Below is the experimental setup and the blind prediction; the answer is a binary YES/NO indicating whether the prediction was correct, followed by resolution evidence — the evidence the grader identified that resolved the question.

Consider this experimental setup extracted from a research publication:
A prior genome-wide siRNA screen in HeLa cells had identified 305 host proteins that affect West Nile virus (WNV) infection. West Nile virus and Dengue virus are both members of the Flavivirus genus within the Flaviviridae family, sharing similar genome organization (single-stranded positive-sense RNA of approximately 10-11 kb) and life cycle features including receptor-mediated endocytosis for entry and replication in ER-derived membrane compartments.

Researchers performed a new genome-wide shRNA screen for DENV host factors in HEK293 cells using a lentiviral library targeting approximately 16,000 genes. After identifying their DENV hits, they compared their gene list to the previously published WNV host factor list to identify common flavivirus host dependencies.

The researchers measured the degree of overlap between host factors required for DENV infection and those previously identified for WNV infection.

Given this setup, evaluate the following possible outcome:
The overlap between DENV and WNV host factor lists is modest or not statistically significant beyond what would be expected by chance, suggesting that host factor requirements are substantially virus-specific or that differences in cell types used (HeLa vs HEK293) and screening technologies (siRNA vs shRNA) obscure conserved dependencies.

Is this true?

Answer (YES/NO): YES